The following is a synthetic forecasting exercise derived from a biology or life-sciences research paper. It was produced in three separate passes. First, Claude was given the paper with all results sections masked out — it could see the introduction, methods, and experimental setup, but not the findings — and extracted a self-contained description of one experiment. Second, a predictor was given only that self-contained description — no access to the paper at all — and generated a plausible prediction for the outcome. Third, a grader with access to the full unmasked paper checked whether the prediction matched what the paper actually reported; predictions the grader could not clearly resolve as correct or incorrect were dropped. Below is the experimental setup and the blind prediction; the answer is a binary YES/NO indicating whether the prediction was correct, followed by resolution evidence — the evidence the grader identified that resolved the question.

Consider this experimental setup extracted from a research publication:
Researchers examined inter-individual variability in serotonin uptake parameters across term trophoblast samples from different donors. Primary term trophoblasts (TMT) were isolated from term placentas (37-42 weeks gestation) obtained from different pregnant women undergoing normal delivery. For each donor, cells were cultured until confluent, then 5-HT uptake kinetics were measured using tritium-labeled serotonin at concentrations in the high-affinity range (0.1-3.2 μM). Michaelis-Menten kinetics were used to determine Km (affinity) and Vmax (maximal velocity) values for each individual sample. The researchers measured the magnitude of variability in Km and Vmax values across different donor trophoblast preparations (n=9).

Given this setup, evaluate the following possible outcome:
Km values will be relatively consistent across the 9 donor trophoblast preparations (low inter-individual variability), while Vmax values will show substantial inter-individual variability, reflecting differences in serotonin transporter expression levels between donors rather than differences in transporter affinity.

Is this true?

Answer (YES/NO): NO